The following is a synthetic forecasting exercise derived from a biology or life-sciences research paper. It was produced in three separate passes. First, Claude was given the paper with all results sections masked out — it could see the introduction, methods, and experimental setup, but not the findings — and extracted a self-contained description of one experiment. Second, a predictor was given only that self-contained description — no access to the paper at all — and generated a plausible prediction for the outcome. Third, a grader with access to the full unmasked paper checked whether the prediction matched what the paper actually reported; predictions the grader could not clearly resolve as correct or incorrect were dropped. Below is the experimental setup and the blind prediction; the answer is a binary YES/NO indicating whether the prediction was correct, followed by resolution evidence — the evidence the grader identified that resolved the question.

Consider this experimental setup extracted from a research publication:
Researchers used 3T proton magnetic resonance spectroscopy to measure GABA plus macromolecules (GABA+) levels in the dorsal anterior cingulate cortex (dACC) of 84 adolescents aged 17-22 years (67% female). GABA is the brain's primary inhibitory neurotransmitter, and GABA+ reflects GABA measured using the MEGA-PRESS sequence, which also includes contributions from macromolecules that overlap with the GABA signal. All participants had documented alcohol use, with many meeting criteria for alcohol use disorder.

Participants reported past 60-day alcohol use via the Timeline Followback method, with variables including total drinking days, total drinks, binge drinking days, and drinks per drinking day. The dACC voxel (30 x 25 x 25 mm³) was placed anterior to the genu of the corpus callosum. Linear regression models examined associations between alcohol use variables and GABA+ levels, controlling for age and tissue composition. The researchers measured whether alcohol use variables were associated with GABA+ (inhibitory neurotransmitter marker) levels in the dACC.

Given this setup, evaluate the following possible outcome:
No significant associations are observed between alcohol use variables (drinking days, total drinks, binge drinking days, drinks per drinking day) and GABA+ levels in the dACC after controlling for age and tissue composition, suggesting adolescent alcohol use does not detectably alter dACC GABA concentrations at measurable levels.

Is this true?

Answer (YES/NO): YES